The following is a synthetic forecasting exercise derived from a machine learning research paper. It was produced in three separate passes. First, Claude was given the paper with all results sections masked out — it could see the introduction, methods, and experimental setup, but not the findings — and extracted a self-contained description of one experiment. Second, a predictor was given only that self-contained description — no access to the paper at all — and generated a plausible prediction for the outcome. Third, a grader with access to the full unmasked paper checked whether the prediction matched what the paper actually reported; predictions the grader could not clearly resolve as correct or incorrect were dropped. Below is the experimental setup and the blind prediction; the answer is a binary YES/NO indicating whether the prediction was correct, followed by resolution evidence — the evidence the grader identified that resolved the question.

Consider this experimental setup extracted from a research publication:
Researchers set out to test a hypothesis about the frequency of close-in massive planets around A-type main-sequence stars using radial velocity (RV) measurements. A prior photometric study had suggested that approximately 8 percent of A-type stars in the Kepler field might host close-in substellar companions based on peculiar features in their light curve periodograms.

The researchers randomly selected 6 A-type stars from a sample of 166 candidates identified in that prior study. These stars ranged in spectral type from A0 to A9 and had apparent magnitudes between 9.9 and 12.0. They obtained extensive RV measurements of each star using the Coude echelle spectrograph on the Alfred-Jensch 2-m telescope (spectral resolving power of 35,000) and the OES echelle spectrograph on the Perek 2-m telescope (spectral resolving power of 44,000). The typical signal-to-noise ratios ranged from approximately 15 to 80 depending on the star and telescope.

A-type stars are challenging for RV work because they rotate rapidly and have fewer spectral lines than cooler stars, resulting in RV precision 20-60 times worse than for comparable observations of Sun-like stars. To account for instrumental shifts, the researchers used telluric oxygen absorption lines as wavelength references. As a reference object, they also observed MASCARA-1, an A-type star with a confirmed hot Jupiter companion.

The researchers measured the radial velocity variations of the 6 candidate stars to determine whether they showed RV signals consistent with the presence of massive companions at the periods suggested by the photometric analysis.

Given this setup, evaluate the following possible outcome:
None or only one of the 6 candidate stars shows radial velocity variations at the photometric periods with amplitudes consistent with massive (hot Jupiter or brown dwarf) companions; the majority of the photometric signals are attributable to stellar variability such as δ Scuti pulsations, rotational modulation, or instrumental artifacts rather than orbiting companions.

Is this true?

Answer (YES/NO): YES